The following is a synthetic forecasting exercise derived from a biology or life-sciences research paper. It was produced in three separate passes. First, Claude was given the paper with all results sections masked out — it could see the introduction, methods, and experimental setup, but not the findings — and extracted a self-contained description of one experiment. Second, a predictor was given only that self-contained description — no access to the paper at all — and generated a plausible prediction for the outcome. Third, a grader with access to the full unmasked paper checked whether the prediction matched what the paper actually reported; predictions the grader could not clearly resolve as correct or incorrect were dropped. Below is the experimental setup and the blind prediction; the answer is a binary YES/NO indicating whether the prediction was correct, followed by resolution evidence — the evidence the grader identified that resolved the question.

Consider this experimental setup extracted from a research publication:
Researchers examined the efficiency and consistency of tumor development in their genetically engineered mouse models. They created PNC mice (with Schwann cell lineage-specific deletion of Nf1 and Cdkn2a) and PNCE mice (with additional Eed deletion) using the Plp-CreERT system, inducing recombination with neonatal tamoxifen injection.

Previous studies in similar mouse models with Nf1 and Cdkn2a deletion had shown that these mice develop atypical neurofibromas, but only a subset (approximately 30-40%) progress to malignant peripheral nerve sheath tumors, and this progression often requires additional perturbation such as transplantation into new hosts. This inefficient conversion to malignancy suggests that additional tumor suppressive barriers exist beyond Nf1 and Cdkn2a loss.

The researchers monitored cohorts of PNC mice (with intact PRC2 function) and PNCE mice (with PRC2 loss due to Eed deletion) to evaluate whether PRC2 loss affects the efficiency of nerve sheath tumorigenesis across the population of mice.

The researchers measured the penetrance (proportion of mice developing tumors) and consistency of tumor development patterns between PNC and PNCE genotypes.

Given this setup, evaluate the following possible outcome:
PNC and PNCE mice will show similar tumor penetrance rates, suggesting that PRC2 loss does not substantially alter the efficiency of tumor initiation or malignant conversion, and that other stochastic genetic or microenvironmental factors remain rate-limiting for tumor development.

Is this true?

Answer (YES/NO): NO